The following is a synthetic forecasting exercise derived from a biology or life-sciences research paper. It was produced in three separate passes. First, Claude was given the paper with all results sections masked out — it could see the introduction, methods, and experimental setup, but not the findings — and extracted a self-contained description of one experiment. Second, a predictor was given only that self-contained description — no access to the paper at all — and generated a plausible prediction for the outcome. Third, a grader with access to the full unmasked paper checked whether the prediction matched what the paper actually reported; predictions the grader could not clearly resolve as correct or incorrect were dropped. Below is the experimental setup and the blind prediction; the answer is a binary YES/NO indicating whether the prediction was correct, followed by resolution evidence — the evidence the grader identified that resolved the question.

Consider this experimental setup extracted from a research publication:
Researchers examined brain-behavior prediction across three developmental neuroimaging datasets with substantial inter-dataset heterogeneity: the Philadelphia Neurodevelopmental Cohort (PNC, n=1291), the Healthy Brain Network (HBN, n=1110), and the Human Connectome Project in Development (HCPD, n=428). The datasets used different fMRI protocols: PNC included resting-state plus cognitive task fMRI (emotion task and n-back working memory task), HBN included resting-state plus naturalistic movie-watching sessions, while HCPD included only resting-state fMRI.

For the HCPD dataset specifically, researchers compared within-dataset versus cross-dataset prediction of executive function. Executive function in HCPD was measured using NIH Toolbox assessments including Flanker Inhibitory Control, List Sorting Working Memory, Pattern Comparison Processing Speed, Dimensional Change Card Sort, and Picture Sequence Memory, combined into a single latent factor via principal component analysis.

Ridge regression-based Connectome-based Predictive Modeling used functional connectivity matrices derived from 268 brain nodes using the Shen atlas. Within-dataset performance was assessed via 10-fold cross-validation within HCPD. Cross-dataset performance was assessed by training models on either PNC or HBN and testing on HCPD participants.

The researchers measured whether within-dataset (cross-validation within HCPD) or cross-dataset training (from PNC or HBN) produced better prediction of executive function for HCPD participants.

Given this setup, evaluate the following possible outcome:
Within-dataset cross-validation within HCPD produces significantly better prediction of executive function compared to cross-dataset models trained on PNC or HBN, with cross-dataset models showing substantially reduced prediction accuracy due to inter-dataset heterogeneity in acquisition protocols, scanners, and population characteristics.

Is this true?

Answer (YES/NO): NO